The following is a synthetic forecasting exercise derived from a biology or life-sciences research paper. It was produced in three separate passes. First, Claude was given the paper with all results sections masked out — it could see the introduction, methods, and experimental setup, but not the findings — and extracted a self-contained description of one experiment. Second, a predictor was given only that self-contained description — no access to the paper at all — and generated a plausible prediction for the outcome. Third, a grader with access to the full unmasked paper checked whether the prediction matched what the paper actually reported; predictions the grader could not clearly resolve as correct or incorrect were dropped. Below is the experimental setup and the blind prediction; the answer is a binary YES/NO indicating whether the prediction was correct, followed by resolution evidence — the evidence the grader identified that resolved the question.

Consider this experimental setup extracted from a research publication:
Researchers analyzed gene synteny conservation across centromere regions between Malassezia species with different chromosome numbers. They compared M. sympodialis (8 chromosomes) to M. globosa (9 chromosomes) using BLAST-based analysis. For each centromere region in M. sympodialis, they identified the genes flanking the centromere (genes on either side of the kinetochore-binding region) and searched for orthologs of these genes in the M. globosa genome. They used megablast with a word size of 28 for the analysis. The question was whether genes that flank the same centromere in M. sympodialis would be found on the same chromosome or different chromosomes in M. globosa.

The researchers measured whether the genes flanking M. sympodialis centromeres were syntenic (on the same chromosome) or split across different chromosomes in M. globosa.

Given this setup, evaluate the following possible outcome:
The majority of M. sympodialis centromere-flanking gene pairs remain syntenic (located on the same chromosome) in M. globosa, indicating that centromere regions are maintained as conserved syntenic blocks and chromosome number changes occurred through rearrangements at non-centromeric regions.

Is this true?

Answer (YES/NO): NO